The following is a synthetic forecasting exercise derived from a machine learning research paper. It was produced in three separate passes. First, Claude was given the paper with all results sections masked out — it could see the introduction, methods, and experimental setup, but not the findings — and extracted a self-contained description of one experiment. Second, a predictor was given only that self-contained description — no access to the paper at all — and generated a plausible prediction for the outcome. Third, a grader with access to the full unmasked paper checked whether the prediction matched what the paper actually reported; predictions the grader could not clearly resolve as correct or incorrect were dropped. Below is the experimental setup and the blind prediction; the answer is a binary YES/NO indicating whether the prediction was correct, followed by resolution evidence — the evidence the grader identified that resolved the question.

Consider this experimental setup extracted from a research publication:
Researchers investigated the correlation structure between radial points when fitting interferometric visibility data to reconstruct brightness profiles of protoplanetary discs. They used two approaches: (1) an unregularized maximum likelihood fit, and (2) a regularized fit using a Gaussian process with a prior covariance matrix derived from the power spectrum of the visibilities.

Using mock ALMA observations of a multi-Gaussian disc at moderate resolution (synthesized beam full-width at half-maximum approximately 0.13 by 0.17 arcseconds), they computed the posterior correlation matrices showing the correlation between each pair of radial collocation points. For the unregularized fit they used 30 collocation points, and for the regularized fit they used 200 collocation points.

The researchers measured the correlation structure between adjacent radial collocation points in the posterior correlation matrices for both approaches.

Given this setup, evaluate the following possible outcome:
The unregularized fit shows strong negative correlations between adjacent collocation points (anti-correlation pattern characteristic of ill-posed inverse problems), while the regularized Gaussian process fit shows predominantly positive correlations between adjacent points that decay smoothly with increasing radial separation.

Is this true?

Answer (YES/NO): YES